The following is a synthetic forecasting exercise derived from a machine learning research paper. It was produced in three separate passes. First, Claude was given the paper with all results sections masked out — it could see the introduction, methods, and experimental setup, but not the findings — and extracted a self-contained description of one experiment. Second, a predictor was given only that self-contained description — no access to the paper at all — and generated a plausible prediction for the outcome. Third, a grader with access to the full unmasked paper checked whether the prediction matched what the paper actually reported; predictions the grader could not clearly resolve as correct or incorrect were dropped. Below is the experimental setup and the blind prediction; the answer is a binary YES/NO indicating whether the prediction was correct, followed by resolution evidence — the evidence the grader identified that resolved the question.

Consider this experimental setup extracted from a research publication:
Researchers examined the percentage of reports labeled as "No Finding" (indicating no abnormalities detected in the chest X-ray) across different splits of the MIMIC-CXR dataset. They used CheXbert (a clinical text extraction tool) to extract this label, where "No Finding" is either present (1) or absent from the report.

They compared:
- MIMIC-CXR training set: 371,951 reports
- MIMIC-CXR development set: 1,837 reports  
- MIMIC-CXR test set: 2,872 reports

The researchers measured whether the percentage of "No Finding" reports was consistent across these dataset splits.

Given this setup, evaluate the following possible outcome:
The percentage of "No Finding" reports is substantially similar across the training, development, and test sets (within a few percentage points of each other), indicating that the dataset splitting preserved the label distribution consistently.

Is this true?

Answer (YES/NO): NO